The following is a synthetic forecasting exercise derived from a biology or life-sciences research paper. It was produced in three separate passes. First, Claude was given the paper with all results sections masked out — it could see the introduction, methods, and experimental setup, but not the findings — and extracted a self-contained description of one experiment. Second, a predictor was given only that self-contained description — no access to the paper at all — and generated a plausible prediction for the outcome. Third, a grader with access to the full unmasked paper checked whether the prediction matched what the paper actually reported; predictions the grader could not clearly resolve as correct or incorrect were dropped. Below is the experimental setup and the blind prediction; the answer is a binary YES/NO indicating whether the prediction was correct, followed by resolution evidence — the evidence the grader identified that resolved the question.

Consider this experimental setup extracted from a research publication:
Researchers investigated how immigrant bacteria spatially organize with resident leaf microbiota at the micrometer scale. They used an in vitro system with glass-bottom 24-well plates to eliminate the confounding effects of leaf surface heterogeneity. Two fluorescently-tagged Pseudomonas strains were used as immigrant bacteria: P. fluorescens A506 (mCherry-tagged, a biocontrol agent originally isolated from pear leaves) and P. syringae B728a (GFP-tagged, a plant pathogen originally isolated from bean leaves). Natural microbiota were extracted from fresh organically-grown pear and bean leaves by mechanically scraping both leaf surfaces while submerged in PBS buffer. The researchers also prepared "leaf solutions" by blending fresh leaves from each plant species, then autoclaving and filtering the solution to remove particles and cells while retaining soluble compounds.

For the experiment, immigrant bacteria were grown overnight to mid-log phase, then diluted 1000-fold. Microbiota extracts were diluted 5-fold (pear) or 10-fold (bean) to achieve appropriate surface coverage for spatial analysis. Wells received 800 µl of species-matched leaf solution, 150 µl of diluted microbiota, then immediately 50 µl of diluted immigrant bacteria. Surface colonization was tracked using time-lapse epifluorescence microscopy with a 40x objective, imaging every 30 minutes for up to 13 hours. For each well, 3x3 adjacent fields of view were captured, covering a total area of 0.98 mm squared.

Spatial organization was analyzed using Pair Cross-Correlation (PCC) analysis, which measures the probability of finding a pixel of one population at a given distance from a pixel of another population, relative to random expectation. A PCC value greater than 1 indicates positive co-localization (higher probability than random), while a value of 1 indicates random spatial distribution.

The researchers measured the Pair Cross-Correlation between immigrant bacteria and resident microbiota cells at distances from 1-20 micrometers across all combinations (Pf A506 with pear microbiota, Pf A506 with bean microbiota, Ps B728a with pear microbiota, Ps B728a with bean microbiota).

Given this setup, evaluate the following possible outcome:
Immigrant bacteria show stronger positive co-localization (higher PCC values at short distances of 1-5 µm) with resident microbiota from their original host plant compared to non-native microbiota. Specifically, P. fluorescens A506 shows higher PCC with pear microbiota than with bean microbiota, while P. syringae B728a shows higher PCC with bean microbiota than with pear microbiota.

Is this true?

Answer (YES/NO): NO